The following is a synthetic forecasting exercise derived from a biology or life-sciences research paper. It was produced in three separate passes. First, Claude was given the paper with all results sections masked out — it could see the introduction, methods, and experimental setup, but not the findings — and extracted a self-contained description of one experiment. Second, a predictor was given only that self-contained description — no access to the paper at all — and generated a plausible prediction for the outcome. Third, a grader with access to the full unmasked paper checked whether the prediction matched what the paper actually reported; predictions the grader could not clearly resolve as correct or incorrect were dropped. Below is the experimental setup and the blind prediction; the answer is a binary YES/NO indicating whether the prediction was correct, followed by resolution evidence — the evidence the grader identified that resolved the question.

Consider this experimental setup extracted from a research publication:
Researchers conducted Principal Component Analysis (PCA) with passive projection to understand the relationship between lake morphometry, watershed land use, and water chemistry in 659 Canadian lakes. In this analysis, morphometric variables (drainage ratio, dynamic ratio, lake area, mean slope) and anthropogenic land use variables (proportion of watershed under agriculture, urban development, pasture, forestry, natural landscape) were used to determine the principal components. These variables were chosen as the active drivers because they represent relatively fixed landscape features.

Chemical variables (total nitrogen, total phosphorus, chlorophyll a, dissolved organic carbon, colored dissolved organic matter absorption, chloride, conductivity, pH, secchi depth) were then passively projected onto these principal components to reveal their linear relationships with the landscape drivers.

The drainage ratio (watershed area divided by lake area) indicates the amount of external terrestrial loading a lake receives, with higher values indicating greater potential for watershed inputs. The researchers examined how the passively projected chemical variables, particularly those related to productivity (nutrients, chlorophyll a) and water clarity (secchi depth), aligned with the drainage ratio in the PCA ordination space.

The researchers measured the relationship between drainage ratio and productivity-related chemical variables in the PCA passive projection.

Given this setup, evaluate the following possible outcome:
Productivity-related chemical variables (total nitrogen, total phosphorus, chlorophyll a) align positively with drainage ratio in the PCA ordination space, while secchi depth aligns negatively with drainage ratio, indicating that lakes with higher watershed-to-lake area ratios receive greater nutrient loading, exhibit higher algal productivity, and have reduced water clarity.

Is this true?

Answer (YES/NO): YES